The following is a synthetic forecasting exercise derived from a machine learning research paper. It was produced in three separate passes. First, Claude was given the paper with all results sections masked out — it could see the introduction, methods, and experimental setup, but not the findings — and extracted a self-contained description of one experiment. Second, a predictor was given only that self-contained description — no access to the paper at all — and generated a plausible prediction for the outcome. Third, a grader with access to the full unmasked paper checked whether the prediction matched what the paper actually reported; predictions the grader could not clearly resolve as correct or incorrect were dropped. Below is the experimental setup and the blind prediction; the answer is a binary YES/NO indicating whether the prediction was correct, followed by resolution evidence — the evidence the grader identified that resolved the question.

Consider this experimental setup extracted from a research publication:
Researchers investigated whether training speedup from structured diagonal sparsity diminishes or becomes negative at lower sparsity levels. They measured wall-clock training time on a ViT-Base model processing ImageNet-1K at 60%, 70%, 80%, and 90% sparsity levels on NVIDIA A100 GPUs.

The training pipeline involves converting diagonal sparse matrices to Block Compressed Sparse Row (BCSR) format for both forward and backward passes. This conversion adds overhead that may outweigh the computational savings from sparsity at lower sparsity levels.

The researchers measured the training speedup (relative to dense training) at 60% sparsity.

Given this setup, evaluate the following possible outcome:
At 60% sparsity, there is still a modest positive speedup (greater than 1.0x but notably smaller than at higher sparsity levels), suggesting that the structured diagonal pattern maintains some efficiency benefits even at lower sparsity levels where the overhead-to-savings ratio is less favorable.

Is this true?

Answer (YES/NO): NO